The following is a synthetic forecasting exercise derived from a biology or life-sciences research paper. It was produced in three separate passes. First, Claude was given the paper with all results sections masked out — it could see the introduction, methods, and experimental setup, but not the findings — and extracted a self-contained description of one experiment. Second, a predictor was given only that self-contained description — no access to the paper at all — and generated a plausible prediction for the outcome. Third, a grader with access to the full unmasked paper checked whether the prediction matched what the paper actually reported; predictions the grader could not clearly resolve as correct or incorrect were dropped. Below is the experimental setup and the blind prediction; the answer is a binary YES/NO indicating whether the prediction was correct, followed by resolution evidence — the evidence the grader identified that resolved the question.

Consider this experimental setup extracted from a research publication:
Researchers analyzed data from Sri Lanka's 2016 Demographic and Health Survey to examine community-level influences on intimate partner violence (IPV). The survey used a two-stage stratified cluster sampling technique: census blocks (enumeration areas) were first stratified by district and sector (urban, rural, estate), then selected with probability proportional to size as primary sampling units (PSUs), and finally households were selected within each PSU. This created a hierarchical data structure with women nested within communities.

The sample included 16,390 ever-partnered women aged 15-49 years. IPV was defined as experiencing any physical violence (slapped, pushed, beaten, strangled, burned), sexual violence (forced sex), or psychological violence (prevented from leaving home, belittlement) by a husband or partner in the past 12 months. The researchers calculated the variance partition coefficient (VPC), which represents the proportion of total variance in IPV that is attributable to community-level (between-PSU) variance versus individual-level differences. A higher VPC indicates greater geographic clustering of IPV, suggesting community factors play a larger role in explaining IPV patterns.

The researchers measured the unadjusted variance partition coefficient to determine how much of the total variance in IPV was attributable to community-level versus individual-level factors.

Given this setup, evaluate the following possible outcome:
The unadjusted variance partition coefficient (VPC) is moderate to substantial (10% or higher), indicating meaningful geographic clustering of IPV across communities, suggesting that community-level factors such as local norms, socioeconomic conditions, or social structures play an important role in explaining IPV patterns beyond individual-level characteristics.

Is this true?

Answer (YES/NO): YES